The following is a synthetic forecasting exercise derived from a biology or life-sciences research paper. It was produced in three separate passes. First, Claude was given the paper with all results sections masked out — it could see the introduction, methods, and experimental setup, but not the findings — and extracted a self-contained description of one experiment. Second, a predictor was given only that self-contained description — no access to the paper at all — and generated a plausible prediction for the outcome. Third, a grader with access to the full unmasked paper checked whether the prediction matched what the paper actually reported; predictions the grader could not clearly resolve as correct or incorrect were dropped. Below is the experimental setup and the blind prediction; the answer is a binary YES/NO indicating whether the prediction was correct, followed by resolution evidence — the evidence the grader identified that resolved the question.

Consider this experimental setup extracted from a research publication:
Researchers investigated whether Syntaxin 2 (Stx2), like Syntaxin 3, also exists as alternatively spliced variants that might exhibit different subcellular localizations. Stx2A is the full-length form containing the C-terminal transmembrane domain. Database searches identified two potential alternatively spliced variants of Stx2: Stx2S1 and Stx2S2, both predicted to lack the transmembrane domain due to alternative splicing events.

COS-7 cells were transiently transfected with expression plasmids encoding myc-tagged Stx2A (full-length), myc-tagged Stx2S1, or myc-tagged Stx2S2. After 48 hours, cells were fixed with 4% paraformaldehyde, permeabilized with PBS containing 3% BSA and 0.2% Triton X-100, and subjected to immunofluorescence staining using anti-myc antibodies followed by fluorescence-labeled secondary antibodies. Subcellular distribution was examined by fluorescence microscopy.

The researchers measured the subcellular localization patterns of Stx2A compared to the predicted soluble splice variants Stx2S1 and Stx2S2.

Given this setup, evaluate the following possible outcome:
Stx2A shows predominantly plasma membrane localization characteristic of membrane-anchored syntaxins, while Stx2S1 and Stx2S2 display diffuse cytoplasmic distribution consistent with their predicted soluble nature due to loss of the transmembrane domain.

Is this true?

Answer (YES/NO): NO